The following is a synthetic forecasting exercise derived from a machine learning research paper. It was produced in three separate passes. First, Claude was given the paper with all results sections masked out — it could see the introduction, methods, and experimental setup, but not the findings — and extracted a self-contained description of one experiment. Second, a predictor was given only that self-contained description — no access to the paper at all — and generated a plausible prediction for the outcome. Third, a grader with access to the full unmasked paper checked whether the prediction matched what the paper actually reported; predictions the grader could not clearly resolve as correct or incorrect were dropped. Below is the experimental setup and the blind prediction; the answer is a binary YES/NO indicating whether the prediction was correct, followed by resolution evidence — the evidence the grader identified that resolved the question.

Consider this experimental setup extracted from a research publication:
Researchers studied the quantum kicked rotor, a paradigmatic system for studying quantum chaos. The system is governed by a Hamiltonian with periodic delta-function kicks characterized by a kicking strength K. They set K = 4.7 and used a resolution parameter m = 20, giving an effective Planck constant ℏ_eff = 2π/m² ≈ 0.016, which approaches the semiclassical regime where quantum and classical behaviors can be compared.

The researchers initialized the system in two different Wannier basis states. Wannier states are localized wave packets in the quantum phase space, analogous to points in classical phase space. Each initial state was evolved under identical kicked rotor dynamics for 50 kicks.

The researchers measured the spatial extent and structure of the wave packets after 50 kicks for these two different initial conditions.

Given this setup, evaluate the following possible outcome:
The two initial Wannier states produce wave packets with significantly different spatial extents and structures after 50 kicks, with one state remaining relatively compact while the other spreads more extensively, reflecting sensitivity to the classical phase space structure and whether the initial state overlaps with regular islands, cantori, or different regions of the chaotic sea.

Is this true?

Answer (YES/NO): YES